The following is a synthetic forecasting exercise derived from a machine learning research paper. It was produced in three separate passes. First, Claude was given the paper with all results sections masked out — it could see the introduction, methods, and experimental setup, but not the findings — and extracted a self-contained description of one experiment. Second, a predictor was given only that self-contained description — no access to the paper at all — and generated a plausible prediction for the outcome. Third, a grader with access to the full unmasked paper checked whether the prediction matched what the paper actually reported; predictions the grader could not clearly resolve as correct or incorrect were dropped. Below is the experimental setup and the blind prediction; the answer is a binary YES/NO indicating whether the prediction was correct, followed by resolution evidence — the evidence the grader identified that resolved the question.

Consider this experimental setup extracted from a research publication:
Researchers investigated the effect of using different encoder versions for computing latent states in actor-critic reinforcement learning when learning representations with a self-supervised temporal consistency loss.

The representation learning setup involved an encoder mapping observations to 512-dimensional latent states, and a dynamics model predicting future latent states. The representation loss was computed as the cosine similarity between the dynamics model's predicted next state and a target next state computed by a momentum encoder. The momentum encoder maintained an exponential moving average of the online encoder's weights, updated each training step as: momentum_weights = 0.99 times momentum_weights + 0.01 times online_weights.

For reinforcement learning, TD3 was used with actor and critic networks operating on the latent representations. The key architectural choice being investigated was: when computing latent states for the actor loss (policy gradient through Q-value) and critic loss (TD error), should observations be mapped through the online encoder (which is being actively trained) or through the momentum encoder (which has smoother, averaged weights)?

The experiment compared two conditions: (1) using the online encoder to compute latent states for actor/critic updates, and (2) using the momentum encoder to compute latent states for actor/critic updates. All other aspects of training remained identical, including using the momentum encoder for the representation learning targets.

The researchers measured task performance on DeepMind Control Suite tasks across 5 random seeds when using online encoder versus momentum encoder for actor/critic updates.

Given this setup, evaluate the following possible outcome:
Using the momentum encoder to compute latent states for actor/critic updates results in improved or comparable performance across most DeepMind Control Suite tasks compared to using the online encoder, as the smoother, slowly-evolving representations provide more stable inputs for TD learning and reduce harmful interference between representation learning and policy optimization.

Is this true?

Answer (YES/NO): NO